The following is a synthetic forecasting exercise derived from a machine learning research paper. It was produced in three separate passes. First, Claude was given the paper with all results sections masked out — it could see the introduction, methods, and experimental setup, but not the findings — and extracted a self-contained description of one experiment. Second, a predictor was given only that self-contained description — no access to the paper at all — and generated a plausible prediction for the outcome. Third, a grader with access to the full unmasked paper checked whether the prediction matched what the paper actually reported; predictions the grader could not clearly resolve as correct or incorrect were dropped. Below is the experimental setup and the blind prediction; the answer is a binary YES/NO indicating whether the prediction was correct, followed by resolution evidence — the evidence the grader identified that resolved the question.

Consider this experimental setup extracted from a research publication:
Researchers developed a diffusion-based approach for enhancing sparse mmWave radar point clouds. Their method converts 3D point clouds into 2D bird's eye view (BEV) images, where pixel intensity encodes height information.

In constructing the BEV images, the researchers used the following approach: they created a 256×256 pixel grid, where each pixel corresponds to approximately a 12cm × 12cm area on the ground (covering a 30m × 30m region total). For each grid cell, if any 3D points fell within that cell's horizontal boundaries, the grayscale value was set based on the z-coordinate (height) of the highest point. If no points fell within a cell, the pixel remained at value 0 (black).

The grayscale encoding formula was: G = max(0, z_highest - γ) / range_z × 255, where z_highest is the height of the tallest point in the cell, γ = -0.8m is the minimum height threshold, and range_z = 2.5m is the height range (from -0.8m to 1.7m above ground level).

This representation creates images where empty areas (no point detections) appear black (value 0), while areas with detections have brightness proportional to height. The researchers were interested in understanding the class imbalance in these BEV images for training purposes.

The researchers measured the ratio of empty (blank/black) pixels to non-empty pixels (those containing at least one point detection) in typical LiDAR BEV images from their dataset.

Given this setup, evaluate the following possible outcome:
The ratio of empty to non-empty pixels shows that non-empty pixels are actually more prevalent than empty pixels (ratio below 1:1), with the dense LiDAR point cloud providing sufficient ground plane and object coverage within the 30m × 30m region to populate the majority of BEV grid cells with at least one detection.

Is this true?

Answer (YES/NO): NO